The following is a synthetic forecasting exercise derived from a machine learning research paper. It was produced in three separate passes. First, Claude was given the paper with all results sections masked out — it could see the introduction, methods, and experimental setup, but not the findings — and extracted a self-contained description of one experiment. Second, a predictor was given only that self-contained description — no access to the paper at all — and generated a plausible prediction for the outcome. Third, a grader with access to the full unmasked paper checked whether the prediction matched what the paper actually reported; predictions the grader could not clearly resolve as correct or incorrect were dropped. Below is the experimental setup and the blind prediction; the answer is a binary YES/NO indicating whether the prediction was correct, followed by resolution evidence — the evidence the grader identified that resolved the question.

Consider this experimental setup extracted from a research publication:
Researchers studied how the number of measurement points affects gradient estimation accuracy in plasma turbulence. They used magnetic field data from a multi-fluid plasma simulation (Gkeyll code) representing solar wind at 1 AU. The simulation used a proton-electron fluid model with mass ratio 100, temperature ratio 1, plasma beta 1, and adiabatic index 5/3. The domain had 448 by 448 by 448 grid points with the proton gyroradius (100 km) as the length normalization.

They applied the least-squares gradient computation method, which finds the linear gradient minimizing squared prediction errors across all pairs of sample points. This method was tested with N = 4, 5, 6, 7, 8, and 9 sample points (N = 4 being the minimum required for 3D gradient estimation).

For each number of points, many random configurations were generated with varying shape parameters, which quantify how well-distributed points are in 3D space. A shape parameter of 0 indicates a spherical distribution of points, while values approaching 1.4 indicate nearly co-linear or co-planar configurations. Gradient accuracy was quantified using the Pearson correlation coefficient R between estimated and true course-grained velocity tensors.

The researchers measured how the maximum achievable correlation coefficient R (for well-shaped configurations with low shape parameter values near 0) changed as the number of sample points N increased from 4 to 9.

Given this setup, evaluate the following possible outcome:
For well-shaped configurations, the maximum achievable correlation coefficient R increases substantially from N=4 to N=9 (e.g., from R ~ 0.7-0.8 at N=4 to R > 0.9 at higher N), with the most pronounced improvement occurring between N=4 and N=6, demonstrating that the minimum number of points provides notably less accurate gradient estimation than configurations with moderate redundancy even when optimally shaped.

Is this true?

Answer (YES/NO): NO